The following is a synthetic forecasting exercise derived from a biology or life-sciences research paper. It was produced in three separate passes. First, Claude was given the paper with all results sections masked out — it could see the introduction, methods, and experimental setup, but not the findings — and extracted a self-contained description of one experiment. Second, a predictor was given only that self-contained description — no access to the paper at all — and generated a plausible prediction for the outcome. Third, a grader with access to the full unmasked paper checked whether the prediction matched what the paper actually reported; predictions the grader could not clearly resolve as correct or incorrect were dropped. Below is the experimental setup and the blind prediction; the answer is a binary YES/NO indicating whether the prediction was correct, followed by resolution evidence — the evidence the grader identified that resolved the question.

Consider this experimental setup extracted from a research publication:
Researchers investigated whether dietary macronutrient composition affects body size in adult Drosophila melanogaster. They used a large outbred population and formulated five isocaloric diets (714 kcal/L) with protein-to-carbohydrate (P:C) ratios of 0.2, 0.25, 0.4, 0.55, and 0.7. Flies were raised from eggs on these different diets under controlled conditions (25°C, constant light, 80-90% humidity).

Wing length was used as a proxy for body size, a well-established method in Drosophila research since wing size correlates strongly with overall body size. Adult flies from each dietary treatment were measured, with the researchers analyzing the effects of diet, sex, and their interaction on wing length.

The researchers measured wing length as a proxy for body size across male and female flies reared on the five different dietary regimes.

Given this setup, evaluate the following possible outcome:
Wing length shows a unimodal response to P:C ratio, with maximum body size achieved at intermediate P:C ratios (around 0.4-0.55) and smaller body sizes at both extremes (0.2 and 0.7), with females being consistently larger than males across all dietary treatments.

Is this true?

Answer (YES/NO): NO